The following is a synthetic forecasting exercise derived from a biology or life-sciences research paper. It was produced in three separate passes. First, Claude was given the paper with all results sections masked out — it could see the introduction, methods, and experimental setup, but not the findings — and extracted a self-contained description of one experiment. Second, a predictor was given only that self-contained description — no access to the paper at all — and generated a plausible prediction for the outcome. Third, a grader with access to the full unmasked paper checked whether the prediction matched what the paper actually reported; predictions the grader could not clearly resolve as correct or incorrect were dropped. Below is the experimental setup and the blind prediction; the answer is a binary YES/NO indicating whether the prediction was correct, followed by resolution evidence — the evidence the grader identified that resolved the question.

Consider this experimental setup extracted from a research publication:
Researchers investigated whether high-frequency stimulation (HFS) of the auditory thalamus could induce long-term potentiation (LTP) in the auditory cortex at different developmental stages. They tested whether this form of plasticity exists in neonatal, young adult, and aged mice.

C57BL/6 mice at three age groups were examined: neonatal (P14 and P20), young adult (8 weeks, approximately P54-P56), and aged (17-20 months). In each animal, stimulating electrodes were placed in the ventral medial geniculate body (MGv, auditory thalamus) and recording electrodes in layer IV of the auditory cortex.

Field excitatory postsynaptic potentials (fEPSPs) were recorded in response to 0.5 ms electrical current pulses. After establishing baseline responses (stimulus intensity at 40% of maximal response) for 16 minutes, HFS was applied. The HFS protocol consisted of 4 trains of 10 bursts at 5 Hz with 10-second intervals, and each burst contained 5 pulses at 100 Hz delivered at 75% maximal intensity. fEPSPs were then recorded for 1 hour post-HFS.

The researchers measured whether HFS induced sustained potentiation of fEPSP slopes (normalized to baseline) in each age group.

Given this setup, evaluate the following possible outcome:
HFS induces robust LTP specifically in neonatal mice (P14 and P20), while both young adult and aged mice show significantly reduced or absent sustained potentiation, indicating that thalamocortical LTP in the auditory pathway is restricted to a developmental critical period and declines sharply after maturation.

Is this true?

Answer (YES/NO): NO